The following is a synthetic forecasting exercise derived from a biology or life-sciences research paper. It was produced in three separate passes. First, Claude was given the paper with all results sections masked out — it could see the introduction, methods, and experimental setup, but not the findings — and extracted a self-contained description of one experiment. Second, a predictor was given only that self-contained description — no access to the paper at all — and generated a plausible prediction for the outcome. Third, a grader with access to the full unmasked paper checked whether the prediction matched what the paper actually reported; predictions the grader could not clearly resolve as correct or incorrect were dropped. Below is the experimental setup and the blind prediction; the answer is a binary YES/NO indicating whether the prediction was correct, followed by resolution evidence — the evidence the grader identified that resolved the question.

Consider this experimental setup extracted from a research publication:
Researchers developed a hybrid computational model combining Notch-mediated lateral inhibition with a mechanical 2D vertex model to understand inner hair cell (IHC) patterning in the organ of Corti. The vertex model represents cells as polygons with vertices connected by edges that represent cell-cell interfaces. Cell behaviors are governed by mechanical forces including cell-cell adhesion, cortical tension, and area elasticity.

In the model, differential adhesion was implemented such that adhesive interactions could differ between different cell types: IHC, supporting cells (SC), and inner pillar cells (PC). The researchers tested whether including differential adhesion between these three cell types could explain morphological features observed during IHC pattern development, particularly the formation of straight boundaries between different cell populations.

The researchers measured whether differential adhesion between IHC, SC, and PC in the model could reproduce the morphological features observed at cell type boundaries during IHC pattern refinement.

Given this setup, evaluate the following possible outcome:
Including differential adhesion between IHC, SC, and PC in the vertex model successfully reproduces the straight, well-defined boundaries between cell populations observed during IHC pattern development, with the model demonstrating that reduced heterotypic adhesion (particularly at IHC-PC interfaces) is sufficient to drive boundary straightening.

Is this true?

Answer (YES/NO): NO